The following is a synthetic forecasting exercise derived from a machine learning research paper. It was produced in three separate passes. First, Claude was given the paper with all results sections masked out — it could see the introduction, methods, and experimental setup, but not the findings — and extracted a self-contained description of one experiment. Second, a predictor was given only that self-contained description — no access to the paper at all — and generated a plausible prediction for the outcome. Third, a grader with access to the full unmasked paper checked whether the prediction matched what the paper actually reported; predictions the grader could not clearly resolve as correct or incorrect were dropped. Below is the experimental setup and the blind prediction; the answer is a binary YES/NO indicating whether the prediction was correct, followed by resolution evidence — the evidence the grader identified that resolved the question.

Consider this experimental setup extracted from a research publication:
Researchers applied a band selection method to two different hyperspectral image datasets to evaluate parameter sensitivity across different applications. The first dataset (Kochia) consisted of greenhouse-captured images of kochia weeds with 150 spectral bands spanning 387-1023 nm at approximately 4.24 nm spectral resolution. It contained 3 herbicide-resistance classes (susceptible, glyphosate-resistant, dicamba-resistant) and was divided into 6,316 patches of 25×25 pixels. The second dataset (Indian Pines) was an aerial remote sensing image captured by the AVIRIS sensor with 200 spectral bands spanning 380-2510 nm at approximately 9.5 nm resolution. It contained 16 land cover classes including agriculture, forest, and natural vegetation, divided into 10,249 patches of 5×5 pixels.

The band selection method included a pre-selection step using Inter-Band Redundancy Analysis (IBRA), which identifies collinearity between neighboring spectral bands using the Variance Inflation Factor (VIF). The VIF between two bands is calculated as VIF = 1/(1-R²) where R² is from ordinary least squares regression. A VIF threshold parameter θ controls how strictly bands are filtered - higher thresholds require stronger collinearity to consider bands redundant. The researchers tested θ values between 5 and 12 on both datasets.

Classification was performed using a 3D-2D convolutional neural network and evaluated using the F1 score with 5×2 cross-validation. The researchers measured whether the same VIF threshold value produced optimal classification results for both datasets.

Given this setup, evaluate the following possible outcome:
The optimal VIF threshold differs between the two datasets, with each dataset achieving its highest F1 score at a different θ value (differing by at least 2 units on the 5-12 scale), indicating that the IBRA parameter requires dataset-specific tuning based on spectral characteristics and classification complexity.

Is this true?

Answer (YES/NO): NO